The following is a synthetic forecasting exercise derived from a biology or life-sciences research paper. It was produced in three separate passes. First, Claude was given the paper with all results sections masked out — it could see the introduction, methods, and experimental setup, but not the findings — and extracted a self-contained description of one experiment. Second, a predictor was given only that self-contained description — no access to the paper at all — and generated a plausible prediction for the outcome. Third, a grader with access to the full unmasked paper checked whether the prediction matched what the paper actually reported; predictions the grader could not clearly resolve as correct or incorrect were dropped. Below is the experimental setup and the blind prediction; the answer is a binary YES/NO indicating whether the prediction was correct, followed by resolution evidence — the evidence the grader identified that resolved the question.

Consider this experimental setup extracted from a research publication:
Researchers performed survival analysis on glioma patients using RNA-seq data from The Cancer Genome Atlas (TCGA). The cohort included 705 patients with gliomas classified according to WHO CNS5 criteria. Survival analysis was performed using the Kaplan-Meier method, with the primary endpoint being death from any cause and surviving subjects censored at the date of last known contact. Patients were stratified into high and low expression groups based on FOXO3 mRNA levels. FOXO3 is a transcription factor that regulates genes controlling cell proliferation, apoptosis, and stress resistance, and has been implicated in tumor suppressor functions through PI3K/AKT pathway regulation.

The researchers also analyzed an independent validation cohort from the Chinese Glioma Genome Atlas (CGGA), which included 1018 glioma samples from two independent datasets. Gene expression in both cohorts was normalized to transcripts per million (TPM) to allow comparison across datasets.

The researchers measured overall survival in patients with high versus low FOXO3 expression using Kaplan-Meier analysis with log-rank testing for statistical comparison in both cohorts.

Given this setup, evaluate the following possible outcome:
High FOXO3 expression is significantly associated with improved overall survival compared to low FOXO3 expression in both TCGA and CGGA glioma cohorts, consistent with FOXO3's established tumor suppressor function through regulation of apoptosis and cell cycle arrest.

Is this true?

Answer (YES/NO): NO